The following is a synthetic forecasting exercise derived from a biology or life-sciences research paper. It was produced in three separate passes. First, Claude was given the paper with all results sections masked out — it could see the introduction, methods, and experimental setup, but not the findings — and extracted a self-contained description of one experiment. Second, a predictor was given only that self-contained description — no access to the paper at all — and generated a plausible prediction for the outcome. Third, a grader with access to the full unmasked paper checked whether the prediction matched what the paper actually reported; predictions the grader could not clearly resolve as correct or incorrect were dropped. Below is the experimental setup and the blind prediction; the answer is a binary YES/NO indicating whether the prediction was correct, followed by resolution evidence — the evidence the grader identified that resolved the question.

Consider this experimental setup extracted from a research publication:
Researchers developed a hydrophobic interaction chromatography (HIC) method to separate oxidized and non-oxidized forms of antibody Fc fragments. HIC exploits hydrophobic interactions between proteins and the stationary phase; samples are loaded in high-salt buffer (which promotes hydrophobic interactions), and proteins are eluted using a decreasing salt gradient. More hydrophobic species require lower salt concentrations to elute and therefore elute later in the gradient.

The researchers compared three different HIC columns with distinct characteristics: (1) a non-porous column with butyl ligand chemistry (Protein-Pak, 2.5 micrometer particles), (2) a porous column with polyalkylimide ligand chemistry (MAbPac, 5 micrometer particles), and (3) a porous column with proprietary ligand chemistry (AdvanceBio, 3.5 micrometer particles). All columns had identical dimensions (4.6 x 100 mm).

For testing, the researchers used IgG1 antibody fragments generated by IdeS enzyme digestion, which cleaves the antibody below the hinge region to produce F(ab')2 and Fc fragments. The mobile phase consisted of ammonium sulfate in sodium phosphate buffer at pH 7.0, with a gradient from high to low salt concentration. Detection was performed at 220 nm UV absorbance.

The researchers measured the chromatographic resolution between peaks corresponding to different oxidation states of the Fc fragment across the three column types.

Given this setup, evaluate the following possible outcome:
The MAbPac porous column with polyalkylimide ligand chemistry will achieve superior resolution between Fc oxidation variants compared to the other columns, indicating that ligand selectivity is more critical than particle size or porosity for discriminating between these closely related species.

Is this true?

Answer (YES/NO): NO